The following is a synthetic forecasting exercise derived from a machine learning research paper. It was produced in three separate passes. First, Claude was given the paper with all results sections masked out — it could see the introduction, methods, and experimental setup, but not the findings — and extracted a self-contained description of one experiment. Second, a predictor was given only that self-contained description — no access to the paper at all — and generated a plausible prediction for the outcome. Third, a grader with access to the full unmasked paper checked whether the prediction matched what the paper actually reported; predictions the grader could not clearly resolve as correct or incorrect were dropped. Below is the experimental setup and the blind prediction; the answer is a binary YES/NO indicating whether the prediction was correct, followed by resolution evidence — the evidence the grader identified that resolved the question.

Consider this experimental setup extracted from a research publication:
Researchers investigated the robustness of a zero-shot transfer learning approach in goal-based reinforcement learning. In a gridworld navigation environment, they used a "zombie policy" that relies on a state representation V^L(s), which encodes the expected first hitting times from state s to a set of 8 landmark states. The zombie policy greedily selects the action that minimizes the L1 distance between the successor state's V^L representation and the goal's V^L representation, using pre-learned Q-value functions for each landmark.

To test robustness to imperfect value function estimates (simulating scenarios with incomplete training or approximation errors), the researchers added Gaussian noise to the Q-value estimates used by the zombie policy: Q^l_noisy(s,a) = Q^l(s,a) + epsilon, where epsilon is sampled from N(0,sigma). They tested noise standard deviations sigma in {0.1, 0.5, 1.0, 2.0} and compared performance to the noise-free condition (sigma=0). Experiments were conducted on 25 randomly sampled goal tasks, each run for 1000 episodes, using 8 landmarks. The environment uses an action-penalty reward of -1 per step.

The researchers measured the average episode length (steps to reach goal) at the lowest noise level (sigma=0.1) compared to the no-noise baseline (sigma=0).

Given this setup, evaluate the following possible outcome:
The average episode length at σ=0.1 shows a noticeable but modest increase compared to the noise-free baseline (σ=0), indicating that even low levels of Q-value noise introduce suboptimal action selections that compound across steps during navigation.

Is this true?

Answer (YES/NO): NO